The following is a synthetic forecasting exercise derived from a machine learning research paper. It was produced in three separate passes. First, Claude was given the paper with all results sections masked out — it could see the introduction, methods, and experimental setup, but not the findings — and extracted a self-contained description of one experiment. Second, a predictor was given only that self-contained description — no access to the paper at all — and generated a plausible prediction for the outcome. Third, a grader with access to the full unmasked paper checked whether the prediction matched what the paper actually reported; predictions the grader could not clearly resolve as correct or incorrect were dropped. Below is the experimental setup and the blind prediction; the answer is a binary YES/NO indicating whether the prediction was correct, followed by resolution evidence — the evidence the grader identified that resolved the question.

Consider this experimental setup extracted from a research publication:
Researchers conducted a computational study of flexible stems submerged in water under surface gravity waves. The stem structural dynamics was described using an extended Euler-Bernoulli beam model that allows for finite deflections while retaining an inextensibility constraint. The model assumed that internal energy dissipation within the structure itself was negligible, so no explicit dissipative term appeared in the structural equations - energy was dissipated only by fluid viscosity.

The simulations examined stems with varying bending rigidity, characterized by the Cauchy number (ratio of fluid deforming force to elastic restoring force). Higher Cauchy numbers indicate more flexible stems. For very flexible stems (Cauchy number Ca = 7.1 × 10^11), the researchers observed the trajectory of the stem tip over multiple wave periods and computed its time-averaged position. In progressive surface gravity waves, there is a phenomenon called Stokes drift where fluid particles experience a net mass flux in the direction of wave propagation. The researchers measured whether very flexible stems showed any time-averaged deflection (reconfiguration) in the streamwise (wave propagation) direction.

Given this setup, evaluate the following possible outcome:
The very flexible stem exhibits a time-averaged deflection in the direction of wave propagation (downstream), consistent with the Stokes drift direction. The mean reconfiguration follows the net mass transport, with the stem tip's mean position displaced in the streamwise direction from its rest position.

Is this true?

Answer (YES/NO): YES